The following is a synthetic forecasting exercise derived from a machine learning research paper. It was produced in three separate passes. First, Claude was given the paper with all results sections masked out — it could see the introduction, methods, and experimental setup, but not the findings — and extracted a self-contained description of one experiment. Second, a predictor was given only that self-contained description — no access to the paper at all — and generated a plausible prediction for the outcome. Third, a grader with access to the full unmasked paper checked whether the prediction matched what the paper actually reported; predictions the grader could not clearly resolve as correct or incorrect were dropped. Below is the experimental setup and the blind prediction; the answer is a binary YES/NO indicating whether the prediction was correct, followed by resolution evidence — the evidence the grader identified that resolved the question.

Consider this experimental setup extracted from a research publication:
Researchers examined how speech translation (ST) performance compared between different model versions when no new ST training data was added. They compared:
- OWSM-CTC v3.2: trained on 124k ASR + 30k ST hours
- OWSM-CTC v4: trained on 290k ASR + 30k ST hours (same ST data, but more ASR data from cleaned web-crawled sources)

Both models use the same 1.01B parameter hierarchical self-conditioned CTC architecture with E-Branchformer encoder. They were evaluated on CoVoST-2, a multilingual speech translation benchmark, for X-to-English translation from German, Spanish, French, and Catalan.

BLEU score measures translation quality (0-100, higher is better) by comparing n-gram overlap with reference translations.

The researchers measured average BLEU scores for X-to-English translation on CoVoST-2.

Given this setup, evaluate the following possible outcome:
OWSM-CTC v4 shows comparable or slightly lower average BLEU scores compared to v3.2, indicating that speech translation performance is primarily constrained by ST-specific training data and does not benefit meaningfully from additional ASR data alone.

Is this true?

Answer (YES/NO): NO